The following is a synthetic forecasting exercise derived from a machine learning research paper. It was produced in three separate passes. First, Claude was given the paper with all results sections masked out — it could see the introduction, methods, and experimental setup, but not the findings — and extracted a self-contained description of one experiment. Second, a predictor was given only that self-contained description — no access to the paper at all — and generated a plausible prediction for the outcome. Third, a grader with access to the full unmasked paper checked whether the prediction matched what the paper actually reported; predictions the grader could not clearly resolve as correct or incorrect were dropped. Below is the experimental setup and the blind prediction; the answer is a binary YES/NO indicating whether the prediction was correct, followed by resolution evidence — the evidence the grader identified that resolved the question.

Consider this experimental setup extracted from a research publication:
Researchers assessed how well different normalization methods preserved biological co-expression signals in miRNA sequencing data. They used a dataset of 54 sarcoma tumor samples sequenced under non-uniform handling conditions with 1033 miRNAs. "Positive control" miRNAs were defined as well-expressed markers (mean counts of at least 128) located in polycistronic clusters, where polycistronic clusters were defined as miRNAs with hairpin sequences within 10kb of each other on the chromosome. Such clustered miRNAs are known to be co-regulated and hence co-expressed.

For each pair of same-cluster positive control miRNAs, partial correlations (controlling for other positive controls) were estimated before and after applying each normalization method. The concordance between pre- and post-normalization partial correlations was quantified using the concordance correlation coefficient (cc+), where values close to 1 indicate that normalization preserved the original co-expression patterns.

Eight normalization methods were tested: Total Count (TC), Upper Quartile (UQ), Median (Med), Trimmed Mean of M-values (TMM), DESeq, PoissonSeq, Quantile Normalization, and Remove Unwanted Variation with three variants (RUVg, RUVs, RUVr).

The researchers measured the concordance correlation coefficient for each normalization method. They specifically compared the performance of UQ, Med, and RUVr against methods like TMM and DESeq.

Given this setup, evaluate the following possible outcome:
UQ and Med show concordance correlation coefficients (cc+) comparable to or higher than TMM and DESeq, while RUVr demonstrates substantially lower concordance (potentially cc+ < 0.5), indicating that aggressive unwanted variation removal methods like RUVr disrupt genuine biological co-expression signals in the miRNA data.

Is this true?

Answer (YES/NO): NO